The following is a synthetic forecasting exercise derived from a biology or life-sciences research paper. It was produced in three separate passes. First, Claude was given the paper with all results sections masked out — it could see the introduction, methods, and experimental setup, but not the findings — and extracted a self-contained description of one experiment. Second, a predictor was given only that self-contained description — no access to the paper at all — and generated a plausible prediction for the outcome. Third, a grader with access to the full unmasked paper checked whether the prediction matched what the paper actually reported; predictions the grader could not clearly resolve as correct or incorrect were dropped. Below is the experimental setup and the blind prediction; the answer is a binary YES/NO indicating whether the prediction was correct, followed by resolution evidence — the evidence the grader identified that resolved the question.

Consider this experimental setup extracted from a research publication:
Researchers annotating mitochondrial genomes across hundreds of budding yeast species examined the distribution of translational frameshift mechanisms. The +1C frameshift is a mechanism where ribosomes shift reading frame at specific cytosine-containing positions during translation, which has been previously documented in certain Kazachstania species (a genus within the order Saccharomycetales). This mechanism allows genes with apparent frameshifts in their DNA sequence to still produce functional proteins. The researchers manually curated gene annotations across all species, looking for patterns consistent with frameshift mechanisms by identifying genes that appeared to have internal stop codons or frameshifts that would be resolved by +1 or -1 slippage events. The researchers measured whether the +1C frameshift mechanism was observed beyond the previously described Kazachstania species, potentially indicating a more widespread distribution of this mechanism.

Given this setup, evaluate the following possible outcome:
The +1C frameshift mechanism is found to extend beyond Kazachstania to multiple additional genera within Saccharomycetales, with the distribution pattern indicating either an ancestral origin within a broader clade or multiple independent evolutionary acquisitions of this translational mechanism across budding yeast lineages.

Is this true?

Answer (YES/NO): NO